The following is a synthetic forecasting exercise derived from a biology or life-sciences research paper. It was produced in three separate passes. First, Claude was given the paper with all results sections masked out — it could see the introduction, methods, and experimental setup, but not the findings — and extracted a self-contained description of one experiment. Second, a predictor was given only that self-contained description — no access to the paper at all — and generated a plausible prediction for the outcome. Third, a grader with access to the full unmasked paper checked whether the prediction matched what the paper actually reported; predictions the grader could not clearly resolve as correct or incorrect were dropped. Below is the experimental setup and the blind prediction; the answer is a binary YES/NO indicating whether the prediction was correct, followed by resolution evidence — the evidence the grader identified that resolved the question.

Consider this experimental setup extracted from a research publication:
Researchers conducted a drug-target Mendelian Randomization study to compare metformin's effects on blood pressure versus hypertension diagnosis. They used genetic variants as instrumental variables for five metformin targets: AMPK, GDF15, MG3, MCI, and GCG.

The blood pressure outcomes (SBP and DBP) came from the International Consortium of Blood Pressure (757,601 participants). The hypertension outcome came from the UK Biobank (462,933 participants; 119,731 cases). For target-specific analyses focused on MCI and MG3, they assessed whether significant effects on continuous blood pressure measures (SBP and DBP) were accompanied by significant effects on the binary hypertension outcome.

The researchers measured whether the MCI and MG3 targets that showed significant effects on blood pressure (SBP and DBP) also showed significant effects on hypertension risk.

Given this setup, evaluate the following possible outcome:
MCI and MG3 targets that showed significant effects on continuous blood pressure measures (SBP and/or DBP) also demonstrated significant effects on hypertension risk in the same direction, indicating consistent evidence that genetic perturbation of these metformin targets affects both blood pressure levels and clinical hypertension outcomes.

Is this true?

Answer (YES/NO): YES